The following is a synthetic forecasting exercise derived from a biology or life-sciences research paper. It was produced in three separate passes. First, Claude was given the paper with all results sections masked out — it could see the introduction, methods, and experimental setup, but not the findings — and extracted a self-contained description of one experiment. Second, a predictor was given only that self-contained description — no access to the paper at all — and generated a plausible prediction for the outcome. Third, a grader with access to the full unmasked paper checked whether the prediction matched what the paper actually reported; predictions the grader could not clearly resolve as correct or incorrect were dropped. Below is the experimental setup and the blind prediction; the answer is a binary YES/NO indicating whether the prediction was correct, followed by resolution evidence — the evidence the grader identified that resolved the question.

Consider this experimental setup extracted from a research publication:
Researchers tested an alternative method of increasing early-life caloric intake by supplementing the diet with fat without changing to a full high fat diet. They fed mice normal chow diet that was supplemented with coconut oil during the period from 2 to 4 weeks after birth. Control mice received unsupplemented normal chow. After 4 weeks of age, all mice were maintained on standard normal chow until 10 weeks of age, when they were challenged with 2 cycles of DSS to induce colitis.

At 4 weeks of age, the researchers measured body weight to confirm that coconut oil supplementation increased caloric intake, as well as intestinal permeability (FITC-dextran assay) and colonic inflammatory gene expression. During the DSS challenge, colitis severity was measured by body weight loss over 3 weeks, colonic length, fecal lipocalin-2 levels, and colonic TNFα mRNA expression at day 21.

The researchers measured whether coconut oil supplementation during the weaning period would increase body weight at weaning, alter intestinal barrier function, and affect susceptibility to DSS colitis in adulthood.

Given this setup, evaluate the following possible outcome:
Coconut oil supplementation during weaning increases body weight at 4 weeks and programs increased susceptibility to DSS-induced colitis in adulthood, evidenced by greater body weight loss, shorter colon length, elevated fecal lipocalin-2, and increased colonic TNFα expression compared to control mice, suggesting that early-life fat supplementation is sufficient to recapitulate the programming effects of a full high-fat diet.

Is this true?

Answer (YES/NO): YES